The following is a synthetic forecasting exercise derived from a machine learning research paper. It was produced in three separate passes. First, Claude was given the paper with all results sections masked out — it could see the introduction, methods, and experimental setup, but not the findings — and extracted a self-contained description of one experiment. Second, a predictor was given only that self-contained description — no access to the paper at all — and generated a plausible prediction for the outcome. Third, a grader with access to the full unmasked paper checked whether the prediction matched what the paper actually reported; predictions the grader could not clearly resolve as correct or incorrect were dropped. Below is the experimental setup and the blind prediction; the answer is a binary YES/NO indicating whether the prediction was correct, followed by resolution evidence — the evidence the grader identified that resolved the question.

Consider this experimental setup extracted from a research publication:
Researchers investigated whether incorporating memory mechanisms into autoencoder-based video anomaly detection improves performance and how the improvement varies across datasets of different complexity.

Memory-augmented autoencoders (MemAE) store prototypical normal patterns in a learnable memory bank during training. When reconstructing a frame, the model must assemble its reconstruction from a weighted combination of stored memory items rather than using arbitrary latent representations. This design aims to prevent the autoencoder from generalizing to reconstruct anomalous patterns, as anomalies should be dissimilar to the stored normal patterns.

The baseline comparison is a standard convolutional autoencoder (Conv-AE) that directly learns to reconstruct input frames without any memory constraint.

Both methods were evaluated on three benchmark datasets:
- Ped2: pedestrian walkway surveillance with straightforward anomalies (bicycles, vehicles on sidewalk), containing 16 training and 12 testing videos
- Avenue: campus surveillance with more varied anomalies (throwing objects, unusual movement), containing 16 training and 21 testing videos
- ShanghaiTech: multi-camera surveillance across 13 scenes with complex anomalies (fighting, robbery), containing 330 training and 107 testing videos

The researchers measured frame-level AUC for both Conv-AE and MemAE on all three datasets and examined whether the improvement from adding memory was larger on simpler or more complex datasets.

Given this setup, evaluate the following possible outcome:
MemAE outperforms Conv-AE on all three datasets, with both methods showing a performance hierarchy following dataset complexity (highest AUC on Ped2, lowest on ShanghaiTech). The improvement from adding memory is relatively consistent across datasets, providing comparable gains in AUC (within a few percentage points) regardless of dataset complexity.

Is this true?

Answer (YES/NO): NO